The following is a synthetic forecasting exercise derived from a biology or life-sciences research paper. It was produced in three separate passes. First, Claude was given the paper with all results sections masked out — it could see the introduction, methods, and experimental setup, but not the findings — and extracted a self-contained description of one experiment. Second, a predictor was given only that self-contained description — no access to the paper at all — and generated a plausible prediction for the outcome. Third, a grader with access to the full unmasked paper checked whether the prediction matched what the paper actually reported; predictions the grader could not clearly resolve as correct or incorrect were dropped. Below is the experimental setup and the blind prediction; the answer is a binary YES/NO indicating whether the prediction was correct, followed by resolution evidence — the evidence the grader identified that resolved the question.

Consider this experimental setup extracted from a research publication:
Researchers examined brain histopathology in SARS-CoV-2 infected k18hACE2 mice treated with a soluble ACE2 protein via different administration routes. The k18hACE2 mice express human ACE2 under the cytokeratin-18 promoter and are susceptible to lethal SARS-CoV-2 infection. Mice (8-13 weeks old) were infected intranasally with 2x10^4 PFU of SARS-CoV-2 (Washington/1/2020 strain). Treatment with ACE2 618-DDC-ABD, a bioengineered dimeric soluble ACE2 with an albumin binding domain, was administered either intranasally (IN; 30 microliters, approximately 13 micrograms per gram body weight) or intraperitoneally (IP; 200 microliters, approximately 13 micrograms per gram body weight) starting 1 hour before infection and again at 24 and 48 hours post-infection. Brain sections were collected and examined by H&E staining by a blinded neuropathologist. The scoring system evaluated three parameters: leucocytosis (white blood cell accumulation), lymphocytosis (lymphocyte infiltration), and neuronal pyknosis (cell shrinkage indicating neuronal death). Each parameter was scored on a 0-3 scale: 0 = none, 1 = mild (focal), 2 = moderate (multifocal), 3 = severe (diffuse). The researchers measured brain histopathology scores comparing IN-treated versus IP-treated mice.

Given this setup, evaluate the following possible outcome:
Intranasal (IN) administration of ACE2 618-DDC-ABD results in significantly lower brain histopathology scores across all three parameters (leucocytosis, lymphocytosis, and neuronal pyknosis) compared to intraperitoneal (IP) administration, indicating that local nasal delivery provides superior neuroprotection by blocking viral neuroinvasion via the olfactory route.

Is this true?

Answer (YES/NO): NO